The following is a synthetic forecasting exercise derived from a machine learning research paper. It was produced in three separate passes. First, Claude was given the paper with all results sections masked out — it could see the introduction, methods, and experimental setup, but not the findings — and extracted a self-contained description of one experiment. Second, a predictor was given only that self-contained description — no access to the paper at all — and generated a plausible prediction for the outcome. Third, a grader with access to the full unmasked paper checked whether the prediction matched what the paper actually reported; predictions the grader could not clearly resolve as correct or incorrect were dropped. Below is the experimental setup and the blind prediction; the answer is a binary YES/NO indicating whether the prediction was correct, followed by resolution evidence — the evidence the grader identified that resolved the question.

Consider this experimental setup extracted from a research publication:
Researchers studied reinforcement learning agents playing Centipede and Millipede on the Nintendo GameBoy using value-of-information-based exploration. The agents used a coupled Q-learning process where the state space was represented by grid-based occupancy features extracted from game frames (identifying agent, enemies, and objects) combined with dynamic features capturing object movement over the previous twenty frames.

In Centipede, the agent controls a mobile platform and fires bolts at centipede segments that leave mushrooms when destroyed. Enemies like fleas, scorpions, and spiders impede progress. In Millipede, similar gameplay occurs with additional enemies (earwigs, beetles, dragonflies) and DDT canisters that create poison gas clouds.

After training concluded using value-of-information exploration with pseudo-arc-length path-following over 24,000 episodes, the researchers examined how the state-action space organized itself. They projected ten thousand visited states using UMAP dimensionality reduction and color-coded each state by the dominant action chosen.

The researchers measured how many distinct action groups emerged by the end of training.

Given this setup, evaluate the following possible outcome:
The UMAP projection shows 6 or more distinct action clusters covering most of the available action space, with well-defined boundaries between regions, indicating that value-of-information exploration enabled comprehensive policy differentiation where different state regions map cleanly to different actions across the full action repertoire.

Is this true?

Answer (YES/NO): YES